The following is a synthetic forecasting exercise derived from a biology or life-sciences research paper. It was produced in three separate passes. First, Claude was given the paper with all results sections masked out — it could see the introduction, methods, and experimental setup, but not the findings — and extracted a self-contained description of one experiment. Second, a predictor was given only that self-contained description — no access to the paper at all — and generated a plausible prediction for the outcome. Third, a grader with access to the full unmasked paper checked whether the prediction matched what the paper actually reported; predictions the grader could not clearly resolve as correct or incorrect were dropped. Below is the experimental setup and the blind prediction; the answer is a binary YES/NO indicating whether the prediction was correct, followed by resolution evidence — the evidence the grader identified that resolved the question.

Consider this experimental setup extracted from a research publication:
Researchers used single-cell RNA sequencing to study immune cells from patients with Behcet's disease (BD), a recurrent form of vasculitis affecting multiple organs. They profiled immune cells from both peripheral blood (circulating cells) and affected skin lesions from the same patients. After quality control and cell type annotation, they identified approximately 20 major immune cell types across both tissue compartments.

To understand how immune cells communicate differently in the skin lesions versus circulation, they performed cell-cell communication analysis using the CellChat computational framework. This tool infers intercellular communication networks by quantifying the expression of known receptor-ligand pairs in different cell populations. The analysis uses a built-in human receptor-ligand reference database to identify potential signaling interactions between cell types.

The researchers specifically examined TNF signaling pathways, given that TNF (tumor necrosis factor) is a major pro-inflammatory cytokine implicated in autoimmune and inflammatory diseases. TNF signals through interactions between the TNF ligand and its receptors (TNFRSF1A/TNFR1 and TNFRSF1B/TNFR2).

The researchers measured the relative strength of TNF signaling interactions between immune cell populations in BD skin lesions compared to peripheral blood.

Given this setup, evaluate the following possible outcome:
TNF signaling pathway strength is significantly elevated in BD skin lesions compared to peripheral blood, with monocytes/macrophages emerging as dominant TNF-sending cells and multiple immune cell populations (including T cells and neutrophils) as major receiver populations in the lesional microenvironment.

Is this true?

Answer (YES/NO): NO